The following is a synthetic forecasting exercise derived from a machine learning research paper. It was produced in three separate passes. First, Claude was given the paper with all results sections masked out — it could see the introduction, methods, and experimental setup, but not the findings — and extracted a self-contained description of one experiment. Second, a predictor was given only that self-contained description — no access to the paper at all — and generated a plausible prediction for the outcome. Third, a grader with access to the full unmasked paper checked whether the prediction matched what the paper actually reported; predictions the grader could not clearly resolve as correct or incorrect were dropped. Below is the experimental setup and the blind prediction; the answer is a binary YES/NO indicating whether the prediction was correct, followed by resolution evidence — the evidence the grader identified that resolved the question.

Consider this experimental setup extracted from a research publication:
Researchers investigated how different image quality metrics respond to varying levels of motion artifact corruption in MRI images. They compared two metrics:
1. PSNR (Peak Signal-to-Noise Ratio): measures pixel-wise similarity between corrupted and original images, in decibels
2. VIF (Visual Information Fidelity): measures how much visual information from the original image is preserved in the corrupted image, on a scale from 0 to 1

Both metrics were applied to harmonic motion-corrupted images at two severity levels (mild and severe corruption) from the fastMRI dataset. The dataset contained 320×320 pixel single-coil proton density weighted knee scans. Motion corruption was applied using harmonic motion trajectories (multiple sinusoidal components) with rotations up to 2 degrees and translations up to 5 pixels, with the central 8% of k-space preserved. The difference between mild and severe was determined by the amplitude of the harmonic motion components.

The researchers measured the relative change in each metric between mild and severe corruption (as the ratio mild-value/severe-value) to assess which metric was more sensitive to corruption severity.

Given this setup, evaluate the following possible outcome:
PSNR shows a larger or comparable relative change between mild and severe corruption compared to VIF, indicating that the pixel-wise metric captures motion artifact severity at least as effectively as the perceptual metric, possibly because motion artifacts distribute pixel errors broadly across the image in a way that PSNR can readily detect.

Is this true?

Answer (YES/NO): NO